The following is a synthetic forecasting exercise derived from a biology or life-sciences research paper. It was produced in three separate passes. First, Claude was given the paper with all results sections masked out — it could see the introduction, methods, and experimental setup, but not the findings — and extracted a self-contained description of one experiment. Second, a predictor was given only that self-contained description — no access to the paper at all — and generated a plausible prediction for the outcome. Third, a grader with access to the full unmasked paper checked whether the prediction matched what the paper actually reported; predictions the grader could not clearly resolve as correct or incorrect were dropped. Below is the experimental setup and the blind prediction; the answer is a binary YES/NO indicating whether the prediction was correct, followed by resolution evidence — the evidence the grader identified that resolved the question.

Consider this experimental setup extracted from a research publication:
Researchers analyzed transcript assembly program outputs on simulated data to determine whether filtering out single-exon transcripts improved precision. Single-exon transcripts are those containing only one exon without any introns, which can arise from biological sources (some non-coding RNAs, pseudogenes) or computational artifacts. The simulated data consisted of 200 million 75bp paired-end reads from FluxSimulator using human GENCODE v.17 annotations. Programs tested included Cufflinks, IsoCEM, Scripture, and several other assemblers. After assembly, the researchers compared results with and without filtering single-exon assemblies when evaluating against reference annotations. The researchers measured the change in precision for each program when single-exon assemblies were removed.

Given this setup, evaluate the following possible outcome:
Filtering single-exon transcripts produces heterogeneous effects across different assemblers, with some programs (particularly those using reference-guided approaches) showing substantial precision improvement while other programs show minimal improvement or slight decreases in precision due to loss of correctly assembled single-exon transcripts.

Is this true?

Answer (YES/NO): NO